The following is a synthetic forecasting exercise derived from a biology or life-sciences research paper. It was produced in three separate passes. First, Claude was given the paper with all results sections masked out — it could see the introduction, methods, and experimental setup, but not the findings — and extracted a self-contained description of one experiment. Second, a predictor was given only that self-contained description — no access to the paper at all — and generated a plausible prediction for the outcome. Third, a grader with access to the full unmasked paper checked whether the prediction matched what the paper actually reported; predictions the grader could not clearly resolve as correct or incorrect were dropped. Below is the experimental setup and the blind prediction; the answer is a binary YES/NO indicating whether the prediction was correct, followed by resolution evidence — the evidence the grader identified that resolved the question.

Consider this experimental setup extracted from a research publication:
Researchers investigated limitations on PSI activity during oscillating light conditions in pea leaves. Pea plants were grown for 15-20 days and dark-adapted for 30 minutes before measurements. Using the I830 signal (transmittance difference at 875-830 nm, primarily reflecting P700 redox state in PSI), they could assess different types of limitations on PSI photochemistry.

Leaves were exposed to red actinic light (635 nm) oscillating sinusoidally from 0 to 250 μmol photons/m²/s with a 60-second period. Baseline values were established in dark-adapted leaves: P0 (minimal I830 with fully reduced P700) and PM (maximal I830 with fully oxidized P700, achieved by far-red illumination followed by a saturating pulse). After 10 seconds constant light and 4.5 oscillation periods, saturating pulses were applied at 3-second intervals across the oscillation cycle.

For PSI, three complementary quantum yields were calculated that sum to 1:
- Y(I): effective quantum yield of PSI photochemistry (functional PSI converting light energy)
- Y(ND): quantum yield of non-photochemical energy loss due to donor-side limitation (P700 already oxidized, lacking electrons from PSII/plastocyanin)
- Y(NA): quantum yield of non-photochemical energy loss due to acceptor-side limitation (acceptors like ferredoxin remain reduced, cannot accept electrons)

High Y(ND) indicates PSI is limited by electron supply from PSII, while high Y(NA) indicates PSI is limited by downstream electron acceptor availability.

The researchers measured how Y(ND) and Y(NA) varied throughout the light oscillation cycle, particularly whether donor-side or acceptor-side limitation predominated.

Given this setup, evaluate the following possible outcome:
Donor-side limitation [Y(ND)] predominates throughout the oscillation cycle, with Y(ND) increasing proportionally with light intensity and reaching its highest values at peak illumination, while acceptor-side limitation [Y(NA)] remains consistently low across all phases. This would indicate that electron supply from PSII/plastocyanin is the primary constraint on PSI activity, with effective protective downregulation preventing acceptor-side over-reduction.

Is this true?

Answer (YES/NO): NO